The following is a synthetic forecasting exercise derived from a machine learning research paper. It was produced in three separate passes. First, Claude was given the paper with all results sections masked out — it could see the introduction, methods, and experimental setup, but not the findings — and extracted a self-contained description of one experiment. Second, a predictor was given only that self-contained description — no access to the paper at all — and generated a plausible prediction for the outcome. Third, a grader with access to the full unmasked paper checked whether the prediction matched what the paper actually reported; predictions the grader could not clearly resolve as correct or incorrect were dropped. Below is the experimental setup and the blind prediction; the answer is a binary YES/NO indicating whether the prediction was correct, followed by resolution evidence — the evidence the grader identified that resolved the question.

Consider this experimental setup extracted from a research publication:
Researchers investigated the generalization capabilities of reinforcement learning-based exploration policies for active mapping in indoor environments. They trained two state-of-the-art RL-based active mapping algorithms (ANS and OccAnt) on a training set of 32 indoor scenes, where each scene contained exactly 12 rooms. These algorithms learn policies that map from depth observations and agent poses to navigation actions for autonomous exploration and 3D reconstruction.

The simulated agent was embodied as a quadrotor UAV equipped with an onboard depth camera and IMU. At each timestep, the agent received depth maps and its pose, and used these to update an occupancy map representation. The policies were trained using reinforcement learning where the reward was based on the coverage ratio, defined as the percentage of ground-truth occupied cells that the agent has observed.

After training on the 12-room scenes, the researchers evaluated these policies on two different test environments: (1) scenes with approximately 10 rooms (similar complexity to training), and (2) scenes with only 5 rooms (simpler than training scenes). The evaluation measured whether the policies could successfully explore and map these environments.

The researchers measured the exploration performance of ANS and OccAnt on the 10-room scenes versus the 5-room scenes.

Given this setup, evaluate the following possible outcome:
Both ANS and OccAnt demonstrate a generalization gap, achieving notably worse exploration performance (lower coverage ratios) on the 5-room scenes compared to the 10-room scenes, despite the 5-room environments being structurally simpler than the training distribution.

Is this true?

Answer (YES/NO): YES